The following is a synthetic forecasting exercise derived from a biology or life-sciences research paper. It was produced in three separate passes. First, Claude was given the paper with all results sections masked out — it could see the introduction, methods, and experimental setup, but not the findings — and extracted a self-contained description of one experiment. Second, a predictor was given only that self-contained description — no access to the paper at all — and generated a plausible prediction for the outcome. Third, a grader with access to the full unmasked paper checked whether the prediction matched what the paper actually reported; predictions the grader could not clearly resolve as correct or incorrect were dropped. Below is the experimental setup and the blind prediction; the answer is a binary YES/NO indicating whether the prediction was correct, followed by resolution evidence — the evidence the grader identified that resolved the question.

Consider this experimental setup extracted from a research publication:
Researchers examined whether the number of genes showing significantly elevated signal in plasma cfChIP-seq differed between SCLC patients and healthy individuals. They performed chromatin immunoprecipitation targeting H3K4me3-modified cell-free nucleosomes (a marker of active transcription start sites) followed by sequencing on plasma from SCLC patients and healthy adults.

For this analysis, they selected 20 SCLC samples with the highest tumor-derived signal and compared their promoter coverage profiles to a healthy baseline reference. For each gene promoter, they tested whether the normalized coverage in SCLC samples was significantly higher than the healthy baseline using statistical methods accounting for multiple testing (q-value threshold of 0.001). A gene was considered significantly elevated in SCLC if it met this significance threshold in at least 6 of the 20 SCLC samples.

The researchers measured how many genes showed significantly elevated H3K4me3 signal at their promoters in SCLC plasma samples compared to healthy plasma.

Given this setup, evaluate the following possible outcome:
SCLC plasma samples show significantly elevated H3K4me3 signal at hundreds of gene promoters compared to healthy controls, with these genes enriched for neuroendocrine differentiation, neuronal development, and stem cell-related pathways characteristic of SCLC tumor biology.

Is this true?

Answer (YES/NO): NO